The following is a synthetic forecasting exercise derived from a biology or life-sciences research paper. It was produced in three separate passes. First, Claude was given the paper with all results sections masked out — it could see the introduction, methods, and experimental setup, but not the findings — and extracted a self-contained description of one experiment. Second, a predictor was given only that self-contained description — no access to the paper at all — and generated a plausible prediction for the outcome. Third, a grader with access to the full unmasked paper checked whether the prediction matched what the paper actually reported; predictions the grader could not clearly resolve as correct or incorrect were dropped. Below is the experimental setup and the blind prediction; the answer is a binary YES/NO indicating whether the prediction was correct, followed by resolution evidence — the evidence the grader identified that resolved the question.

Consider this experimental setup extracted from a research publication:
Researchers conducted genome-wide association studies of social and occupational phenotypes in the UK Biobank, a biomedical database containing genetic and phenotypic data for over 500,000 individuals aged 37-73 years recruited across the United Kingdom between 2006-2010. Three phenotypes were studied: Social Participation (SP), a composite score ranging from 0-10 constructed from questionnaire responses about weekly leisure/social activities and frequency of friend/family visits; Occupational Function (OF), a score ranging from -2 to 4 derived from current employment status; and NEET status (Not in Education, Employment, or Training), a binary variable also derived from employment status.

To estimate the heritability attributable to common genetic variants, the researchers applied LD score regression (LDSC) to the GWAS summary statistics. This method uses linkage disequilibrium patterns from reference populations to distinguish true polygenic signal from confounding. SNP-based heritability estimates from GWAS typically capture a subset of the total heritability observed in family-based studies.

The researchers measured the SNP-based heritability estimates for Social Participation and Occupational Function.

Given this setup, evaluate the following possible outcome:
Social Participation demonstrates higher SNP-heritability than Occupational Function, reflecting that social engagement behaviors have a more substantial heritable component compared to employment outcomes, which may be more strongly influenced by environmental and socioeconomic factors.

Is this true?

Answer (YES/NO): YES